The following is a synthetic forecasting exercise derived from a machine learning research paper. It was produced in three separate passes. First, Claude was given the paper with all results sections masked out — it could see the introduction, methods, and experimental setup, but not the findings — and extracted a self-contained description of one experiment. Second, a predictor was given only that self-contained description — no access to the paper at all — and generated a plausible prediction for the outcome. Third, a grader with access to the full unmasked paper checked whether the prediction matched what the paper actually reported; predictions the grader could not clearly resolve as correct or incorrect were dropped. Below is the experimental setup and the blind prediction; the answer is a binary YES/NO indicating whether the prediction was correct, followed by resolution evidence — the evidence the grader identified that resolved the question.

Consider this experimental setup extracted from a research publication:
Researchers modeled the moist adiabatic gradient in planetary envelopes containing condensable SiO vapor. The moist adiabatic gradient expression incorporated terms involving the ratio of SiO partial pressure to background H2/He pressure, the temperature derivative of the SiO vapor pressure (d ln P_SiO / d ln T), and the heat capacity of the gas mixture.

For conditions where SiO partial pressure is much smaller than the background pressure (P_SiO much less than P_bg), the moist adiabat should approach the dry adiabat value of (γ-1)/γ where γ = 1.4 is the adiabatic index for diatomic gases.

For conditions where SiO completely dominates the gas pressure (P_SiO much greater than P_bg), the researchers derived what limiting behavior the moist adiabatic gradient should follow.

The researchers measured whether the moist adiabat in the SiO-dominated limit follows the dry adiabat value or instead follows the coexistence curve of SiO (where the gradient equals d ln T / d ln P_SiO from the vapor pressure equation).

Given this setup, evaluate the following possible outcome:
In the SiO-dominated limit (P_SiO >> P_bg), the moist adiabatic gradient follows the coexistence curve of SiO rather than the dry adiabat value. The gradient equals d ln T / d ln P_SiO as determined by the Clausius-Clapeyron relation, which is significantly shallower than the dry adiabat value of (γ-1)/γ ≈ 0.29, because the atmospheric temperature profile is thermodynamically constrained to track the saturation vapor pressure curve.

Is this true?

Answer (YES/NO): YES